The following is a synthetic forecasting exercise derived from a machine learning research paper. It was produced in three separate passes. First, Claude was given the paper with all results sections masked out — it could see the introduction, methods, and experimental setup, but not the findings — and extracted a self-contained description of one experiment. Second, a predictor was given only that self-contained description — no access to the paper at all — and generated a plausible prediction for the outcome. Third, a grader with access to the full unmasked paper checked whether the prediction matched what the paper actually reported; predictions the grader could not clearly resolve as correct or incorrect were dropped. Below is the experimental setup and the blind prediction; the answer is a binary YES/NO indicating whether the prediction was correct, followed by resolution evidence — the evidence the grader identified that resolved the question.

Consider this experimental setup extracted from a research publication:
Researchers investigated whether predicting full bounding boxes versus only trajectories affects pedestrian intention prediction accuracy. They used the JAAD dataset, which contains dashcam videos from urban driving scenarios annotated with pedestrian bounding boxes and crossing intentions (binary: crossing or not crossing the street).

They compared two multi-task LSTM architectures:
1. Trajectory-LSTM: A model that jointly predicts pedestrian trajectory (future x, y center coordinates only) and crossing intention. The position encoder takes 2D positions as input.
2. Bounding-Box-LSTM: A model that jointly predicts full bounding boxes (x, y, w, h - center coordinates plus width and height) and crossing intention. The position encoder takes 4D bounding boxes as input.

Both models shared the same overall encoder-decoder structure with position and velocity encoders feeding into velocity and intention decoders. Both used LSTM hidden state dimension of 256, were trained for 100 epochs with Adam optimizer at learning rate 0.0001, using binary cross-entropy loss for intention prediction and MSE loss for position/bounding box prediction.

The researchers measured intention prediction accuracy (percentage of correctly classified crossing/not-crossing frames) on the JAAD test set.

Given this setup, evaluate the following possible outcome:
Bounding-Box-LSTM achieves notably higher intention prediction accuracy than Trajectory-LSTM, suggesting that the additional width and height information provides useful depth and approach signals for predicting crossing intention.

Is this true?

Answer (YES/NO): YES